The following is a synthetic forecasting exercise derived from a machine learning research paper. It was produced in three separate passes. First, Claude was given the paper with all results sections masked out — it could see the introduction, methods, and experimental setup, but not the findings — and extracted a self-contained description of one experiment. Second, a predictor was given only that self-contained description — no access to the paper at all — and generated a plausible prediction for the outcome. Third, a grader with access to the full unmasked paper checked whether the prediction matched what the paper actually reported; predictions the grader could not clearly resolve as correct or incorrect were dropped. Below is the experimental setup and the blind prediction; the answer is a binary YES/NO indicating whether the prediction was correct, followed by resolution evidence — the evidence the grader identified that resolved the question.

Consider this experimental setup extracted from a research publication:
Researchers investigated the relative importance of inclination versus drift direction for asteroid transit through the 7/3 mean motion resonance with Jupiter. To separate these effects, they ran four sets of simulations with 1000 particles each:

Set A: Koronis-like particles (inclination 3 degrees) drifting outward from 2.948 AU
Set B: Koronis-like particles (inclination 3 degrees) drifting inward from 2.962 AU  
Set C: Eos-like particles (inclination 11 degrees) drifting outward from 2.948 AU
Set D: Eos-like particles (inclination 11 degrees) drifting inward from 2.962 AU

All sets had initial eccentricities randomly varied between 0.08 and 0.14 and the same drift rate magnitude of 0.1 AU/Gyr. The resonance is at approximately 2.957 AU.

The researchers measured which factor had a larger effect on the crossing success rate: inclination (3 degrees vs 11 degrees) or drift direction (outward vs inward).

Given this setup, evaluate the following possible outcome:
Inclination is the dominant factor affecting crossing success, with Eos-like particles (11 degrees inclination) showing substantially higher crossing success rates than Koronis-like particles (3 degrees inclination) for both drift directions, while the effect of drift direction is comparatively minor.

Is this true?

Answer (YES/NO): NO